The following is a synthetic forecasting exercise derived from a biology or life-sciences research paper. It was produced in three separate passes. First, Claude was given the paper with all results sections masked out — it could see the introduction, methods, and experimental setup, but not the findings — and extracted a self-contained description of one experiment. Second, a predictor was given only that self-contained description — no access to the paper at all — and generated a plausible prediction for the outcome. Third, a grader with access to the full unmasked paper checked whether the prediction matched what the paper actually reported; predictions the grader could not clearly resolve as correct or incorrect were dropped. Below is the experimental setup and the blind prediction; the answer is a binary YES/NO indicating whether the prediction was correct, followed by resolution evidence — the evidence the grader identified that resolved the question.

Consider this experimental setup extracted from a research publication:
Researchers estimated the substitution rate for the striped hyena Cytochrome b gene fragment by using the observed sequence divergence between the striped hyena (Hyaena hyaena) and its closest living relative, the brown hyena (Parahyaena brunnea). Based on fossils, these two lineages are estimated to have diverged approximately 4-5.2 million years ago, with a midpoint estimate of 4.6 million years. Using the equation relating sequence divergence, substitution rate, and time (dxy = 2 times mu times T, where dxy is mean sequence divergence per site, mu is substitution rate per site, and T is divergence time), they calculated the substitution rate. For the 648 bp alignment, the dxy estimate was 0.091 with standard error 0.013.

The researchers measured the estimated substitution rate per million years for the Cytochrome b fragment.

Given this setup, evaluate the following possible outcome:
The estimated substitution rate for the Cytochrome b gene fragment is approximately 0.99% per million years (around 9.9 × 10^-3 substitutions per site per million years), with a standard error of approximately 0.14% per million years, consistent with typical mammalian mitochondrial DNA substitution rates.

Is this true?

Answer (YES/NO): YES